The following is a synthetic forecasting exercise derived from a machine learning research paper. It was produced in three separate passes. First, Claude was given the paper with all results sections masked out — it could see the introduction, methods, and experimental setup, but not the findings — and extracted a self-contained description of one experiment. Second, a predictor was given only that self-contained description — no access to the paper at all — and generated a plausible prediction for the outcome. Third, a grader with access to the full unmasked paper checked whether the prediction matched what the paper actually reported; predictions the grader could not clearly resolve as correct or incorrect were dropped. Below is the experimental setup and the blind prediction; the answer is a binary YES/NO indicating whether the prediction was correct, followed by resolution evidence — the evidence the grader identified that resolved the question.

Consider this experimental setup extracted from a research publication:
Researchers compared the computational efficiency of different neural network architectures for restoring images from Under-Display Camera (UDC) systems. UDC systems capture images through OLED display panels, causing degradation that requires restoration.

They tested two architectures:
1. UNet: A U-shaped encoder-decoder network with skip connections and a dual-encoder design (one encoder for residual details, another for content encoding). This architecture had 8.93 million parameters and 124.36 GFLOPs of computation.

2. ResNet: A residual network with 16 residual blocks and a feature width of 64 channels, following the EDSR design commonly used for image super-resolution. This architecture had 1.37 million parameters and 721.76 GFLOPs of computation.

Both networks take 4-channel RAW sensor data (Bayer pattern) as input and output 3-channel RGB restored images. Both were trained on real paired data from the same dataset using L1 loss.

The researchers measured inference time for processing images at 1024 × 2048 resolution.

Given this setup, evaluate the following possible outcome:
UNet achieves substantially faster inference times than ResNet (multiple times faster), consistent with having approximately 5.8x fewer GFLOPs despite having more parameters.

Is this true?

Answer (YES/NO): YES